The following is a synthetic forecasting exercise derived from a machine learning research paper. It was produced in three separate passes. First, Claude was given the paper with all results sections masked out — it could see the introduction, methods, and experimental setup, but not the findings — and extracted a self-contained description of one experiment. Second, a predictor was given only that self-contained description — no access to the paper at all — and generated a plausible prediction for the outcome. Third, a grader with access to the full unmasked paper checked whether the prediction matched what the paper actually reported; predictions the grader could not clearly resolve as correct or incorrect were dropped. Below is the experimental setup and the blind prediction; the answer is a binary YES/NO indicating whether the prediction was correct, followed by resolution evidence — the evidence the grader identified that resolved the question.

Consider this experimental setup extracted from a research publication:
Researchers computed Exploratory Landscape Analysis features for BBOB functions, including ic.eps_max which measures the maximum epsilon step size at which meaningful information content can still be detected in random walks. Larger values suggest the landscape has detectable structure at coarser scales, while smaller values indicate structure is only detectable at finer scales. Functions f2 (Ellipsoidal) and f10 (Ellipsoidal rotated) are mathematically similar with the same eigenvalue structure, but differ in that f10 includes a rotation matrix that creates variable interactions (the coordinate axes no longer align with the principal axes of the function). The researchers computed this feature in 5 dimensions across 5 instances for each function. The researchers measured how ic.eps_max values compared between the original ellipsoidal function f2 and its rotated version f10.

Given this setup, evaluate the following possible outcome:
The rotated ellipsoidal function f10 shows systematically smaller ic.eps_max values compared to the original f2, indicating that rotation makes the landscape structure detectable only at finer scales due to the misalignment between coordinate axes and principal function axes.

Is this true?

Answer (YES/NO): NO